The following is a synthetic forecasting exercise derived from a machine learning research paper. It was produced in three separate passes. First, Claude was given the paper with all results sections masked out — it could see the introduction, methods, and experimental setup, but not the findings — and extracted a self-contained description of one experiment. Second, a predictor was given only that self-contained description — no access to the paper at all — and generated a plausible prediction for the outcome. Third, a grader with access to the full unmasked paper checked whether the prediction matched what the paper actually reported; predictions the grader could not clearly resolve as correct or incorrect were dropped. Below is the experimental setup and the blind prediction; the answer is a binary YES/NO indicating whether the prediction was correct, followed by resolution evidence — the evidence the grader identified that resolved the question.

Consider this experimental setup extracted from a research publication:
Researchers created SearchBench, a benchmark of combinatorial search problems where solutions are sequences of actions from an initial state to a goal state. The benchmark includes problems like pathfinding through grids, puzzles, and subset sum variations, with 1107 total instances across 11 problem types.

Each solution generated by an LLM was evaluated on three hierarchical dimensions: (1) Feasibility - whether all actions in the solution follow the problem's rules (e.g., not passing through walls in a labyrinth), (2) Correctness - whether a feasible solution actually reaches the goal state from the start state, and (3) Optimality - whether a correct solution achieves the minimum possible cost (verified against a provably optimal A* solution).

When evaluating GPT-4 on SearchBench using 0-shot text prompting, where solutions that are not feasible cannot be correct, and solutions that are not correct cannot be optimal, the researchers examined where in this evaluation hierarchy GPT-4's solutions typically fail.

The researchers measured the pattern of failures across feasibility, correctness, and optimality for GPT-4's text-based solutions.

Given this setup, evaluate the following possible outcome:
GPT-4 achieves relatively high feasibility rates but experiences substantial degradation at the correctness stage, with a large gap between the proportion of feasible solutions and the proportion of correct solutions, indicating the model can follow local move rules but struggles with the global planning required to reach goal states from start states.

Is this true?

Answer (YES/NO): NO